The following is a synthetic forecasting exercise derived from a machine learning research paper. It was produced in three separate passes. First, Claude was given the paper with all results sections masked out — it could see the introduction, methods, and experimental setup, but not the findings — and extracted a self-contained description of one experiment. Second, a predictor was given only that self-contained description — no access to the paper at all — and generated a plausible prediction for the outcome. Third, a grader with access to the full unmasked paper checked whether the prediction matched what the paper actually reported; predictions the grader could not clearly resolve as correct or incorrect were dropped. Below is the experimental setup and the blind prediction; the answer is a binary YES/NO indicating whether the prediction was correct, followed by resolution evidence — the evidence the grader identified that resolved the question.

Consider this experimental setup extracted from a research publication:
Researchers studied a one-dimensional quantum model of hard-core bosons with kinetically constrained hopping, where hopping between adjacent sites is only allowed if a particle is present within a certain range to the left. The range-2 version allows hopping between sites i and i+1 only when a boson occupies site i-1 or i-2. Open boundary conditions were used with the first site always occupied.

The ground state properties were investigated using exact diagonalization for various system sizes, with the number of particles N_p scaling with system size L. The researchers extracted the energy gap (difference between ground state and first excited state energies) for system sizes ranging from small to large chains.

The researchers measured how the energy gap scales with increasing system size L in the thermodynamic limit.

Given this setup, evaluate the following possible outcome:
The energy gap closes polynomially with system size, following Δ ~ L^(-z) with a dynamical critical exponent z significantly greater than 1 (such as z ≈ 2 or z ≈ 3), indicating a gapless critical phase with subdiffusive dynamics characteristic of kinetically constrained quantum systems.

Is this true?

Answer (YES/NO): NO